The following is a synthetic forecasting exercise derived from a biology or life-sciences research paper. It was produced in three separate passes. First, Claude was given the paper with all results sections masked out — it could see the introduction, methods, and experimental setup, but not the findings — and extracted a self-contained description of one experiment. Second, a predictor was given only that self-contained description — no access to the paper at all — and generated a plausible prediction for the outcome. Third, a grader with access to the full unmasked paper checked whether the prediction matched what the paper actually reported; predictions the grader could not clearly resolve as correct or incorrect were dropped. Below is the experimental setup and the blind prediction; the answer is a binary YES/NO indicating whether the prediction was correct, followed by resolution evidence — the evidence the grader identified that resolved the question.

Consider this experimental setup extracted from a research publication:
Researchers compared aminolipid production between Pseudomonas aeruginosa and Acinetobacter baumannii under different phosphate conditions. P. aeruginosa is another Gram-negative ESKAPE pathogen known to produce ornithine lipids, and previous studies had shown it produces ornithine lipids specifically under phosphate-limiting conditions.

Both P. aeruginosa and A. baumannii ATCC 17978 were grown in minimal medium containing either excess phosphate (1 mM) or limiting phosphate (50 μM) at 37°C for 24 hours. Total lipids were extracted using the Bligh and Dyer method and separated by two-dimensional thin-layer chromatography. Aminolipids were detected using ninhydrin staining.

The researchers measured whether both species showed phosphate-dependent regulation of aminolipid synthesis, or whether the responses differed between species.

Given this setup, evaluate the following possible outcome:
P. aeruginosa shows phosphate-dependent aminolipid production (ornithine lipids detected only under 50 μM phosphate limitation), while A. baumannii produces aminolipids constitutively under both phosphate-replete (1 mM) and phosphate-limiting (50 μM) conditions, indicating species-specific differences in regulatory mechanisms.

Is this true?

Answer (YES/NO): NO